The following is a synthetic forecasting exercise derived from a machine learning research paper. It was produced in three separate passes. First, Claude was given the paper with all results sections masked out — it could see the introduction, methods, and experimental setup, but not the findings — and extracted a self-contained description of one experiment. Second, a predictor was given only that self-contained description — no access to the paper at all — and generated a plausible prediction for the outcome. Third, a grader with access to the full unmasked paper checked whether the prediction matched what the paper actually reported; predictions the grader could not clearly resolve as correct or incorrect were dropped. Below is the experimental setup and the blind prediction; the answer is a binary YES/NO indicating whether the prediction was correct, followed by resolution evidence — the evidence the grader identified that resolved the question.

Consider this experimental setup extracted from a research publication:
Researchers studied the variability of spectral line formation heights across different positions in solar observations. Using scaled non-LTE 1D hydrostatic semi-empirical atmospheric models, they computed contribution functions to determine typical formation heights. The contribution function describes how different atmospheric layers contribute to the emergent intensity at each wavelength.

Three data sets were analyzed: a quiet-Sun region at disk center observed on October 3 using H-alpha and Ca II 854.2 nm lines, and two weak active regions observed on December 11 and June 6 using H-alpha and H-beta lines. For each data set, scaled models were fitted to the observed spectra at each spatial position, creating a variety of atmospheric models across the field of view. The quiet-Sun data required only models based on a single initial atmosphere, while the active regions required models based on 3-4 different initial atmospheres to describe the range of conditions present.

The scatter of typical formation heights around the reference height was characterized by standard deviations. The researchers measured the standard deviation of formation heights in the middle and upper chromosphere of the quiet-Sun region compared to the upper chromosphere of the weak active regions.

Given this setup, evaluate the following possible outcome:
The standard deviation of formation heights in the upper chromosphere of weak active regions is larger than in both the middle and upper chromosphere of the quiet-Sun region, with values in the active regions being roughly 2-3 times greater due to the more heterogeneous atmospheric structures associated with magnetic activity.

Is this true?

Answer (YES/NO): NO